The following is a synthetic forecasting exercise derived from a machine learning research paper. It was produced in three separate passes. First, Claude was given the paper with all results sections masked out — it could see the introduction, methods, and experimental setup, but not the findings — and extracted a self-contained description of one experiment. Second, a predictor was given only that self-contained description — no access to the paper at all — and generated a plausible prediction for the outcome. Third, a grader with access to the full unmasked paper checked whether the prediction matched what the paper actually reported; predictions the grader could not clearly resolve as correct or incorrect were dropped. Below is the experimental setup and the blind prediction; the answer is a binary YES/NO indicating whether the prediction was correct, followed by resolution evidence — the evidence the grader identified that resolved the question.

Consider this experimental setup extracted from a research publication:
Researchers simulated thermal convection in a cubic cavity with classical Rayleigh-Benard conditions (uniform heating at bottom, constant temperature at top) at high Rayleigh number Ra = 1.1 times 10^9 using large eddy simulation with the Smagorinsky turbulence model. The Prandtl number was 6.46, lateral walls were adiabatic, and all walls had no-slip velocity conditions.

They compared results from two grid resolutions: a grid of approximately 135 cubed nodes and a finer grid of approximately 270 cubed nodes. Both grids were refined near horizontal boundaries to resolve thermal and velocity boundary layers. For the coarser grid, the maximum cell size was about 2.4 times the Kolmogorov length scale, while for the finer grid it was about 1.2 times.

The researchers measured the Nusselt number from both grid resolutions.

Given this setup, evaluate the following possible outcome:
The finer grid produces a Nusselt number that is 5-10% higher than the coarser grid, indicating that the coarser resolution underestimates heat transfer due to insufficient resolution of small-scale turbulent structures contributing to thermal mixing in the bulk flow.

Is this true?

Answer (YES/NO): NO